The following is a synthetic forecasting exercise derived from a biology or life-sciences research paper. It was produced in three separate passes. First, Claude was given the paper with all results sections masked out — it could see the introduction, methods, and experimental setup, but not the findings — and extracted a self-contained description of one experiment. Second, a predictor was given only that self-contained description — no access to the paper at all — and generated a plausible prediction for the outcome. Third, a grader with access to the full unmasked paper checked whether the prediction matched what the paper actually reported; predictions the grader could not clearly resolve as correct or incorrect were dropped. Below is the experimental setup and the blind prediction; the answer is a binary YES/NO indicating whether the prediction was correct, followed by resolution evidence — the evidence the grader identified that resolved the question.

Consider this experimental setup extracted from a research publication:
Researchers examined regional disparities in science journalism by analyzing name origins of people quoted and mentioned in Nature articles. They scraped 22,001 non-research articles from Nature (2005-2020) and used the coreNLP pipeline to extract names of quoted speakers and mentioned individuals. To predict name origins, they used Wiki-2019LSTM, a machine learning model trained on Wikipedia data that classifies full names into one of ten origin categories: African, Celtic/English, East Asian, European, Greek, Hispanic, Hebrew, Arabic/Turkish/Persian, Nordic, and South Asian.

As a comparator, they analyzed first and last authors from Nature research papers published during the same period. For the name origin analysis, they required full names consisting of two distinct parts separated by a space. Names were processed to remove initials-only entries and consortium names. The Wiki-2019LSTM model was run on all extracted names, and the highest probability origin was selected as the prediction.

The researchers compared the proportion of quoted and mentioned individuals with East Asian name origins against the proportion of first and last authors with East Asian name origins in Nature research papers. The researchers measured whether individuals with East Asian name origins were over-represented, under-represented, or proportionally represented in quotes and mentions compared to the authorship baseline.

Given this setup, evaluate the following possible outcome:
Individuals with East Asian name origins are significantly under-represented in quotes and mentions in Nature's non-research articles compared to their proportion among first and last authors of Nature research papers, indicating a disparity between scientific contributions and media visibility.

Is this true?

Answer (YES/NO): YES